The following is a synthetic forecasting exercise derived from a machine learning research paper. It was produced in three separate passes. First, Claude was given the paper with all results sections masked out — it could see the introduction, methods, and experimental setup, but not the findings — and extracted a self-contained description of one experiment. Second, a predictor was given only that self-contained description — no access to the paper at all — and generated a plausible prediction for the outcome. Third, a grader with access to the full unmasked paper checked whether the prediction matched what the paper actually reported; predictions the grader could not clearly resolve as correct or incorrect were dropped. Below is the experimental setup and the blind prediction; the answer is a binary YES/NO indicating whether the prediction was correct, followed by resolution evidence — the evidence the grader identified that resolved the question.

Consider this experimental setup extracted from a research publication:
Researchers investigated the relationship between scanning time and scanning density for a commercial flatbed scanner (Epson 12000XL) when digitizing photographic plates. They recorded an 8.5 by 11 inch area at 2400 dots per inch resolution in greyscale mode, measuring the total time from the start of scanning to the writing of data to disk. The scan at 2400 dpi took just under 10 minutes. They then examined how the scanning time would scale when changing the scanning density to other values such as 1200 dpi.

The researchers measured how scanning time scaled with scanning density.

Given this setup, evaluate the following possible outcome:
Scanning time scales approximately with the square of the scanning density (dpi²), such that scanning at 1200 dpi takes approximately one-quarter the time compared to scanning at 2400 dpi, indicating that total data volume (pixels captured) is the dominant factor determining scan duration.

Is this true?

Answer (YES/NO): YES